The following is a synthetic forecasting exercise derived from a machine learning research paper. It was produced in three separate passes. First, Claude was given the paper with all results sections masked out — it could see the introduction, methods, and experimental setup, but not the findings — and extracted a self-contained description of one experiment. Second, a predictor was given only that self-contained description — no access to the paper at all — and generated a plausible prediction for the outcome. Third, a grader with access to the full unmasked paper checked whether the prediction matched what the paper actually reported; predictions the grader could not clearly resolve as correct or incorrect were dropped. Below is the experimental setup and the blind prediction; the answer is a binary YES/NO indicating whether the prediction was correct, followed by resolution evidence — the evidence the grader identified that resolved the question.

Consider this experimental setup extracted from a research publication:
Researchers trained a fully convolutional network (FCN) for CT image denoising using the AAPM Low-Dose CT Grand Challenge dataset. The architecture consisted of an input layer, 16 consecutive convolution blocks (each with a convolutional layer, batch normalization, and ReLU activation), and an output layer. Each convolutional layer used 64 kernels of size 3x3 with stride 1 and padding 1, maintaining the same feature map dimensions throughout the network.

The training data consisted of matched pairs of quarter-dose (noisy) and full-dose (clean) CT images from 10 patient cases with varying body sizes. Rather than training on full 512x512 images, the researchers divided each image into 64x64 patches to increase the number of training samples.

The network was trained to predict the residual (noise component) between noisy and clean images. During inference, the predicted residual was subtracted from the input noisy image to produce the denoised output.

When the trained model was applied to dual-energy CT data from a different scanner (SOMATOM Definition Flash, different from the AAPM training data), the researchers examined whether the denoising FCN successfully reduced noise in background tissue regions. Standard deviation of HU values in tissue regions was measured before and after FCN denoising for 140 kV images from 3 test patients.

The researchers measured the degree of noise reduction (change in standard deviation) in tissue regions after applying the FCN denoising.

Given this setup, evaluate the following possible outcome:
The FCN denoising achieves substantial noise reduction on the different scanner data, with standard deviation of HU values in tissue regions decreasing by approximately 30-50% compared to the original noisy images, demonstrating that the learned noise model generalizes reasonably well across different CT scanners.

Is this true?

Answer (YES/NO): NO